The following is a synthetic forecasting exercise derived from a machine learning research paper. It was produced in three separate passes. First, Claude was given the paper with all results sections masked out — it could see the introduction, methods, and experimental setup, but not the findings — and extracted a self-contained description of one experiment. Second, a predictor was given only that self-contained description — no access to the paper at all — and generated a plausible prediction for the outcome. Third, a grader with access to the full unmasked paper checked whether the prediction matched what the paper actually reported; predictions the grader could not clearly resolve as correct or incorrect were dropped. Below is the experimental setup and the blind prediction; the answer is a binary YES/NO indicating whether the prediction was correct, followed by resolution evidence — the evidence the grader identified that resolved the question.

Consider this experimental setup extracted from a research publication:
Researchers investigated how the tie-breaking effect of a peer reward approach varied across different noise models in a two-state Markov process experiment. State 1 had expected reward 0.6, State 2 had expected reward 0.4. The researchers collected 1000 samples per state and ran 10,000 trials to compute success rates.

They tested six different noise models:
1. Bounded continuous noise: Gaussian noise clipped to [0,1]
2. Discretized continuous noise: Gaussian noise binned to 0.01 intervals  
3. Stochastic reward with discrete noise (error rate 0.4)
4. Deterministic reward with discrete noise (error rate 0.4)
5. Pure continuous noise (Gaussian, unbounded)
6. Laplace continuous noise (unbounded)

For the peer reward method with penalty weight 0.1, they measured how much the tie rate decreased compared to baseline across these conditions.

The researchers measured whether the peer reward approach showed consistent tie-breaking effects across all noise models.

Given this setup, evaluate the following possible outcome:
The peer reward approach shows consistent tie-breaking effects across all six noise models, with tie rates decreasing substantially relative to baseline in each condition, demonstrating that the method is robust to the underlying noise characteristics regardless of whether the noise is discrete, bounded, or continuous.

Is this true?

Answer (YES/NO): NO